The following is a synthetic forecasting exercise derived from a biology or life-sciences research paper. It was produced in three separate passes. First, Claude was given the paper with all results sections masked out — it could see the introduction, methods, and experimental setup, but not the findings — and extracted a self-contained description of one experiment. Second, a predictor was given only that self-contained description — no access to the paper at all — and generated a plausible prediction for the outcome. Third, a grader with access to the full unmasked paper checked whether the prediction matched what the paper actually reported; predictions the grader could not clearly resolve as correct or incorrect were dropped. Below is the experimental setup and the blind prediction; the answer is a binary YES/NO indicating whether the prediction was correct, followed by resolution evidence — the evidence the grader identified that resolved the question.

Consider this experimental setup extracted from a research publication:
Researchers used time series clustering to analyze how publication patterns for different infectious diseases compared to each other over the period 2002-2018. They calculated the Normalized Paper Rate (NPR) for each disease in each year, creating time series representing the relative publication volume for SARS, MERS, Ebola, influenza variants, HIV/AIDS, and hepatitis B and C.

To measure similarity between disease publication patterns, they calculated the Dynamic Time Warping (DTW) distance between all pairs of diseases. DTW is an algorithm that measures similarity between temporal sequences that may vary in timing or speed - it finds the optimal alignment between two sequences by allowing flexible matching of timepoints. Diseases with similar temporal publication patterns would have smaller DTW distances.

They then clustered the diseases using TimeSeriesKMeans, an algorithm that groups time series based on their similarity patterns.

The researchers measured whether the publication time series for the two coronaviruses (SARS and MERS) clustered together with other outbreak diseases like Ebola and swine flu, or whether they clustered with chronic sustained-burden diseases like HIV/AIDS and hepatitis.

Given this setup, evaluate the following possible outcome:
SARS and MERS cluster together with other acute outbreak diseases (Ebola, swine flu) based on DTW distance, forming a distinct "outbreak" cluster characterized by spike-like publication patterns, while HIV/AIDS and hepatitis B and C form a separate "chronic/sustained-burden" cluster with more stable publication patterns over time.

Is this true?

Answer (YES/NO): YES